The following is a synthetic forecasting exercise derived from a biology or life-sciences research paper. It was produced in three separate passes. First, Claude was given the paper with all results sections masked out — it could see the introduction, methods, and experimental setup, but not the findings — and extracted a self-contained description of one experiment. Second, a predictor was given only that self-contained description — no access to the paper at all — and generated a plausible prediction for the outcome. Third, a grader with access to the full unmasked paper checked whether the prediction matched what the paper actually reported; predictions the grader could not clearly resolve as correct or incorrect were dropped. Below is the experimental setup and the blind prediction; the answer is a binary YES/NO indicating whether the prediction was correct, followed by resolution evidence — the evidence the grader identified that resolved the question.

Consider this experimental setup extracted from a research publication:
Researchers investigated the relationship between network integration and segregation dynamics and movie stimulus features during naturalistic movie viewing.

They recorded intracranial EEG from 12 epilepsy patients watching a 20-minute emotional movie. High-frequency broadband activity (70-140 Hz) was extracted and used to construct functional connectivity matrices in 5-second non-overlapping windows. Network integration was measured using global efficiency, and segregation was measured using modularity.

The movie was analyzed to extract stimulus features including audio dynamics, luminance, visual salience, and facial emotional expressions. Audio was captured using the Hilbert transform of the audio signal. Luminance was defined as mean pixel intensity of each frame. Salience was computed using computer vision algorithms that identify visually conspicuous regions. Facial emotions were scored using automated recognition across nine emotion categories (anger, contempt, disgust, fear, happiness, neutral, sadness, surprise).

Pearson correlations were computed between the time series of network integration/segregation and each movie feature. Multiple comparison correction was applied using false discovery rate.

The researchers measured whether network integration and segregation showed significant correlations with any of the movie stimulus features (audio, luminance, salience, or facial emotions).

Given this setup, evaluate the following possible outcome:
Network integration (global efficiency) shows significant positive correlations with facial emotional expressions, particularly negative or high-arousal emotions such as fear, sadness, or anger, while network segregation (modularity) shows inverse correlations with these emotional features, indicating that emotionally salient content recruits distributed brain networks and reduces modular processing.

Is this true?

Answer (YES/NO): NO